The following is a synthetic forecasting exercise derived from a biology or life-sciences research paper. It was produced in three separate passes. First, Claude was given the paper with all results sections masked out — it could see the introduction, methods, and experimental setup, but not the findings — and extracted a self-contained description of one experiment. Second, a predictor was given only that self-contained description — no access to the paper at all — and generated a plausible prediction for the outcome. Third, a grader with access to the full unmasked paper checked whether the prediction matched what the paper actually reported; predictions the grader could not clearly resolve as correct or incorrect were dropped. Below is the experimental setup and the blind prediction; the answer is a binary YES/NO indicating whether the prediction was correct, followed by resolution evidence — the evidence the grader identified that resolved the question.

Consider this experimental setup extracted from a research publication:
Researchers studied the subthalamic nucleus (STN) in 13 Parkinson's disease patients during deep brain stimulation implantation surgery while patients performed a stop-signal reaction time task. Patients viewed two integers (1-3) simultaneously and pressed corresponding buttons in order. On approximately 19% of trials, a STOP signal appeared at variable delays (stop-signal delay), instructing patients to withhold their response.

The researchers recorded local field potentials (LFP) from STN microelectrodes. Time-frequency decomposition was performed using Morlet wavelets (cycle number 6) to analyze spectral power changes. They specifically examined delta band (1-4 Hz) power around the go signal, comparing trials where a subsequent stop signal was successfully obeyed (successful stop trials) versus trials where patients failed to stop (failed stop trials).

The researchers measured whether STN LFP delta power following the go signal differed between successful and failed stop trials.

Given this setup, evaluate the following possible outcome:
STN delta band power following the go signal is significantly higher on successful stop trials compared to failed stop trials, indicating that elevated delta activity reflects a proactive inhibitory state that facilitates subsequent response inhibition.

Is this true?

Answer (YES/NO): NO